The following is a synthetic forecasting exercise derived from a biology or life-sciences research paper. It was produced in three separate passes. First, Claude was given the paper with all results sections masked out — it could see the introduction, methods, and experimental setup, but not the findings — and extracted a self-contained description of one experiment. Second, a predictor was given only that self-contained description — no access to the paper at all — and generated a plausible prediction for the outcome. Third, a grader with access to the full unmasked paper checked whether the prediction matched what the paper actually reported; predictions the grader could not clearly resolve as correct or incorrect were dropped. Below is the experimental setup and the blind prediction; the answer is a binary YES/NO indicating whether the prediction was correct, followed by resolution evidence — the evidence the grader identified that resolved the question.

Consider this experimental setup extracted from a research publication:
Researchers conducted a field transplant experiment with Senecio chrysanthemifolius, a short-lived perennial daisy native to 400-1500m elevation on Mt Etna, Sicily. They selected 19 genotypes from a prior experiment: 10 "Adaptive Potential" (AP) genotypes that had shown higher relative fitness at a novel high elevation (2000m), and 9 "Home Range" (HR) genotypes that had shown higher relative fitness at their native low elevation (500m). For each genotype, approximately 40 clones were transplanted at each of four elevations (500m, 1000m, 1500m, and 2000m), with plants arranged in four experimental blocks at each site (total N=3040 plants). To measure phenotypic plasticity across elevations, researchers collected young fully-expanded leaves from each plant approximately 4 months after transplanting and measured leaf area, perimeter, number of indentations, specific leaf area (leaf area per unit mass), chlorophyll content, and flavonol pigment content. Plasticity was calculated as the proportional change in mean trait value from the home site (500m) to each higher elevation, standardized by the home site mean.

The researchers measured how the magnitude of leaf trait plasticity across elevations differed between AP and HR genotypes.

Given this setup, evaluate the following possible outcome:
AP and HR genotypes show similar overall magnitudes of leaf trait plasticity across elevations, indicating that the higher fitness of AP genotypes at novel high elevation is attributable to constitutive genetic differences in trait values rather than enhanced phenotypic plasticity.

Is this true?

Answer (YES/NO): NO